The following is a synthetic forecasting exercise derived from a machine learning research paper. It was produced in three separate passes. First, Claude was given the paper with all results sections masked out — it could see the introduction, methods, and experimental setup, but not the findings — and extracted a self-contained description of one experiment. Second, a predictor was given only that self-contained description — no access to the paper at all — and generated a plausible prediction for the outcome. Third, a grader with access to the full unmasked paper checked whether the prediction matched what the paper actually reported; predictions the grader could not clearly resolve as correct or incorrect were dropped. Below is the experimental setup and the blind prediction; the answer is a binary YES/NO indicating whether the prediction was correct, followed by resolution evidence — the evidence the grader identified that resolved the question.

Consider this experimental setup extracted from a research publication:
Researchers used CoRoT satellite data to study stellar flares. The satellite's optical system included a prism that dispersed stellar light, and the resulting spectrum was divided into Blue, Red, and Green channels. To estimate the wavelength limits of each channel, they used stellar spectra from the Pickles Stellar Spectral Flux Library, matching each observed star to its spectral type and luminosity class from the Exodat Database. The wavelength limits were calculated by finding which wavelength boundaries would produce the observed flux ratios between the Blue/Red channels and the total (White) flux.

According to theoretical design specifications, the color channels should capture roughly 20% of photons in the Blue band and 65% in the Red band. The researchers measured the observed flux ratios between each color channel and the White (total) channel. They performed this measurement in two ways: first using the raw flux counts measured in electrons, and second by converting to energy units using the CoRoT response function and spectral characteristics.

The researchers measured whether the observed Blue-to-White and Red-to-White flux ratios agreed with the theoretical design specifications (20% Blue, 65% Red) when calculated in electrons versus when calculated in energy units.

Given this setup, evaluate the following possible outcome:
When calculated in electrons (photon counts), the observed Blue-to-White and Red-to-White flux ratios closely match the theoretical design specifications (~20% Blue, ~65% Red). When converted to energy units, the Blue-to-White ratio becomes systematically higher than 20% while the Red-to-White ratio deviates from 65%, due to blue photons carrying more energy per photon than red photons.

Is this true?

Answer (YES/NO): NO